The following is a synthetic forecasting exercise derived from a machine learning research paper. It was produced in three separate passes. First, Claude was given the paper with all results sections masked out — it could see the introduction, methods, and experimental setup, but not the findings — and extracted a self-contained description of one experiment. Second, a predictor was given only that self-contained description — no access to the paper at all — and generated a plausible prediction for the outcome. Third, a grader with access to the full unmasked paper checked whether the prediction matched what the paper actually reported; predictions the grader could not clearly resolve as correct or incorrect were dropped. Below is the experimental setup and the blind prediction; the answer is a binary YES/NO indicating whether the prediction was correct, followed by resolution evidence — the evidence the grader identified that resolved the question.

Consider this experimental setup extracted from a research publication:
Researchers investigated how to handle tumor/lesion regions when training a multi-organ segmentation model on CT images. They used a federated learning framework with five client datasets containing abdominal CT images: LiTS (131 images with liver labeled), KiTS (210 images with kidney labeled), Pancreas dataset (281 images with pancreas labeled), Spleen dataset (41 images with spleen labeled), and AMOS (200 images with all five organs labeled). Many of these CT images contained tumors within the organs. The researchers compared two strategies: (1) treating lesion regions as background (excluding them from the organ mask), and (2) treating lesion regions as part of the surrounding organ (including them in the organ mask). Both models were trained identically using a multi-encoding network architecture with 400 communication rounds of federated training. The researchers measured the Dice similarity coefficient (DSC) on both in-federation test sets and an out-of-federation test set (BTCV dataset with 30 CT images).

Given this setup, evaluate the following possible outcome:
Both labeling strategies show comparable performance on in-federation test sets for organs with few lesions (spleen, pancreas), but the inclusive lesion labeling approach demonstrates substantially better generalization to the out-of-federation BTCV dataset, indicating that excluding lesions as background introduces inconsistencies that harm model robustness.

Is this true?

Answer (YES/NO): NO